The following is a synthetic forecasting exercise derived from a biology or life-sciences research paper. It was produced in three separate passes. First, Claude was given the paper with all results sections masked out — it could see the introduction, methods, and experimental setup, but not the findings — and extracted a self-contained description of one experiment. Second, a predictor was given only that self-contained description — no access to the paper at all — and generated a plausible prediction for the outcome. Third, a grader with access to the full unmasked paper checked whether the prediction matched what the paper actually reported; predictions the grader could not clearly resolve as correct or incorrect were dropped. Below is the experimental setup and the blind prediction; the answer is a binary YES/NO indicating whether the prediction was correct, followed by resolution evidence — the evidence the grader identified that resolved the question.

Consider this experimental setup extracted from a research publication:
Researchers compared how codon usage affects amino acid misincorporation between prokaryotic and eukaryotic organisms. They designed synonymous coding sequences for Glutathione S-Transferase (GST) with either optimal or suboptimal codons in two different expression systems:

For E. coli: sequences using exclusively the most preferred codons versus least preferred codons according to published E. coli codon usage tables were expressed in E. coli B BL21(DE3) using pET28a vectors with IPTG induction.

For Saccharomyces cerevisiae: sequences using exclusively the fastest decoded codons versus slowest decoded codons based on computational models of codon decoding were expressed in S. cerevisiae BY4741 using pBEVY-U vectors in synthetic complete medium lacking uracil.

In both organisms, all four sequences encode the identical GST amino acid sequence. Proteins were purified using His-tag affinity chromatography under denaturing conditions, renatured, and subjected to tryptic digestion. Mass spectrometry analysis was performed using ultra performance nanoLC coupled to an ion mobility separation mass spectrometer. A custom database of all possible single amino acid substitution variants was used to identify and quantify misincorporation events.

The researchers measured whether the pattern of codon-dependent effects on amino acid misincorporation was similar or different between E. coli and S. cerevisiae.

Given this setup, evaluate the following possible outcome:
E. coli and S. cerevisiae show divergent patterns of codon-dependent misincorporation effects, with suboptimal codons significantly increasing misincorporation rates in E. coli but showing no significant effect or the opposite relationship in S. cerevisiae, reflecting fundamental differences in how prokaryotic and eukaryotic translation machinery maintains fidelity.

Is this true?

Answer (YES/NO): YES